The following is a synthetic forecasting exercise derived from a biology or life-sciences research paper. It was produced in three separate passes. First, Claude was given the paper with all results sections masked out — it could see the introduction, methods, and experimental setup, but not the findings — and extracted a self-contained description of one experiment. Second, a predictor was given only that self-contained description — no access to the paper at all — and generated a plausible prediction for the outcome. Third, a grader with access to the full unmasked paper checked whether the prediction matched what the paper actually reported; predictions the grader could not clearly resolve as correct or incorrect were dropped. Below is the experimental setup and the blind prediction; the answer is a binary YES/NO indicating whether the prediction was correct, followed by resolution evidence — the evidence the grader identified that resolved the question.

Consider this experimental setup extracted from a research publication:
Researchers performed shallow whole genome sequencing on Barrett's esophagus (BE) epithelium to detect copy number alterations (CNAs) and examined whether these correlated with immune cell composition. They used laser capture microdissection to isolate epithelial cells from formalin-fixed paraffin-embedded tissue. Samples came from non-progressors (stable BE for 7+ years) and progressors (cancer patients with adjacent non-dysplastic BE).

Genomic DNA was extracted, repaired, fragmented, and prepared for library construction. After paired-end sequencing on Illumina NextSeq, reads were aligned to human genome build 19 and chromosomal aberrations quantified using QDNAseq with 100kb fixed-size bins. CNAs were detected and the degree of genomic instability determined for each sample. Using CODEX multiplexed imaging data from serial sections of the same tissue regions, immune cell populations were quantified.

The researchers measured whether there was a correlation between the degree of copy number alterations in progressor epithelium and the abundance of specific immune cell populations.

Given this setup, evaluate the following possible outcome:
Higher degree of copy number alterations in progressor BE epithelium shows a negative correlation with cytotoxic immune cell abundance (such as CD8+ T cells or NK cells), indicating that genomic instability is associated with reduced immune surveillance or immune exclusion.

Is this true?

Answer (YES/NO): NO